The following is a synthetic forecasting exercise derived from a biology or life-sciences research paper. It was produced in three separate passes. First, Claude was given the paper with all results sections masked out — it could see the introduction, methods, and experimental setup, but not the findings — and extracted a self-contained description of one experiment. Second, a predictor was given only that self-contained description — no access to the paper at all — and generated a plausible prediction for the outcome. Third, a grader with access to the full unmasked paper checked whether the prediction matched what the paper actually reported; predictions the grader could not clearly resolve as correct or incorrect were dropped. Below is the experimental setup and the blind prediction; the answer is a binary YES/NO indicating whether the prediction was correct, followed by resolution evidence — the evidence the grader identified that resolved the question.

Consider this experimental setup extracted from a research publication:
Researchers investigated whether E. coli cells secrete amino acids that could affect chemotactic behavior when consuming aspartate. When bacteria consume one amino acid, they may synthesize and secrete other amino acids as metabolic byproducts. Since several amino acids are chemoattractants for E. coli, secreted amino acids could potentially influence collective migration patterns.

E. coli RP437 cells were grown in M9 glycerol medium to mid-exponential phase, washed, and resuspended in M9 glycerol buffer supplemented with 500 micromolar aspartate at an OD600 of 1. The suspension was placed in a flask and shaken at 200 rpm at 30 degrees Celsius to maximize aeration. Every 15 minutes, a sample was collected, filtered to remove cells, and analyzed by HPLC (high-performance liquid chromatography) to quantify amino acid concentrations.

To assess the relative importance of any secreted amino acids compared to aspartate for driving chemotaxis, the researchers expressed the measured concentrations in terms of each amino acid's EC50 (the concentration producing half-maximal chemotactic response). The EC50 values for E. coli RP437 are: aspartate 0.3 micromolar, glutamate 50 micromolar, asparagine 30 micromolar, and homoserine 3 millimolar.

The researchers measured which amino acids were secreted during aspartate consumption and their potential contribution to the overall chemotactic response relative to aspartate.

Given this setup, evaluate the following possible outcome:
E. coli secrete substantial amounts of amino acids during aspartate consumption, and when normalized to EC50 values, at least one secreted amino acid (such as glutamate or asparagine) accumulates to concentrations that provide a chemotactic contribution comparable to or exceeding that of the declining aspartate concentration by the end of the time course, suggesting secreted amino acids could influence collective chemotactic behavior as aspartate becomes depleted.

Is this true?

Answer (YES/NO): NO